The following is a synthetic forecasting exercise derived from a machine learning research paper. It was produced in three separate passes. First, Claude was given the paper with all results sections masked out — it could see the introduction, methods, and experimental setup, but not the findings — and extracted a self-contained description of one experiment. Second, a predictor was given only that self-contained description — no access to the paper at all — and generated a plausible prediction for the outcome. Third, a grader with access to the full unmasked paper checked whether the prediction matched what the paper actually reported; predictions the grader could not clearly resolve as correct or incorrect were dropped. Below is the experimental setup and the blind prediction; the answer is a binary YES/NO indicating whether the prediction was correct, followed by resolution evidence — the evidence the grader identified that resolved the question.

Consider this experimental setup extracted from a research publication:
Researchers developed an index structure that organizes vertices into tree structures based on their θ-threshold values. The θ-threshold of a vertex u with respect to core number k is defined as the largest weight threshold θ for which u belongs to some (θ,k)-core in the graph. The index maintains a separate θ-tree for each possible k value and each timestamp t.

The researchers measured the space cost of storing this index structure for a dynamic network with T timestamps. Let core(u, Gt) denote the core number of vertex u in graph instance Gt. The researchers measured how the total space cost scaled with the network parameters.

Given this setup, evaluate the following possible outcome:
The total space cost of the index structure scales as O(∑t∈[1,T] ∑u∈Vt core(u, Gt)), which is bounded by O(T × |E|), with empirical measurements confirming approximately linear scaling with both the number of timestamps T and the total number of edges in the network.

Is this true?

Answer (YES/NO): NO